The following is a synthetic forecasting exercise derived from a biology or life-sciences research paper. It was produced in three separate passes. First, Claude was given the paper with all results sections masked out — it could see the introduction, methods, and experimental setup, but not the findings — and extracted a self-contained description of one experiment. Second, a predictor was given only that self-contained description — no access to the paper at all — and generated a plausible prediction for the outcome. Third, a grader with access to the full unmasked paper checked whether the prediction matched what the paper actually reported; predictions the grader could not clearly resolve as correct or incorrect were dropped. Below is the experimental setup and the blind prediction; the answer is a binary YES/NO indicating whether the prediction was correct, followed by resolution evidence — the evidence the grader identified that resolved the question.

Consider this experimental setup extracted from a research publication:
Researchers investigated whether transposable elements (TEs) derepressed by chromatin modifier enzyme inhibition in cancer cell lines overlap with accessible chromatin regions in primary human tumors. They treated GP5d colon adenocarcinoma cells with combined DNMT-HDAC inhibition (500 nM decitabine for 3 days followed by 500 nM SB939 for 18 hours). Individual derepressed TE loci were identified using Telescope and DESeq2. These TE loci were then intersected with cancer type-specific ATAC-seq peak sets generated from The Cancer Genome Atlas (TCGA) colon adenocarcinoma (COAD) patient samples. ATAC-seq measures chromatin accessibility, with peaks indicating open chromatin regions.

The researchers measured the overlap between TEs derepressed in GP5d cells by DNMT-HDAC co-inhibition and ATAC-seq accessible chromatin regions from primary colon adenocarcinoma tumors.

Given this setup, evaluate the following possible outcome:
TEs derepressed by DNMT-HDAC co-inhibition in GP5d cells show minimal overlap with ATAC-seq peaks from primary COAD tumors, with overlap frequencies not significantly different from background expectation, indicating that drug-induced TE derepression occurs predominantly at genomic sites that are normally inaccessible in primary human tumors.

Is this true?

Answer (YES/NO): NO